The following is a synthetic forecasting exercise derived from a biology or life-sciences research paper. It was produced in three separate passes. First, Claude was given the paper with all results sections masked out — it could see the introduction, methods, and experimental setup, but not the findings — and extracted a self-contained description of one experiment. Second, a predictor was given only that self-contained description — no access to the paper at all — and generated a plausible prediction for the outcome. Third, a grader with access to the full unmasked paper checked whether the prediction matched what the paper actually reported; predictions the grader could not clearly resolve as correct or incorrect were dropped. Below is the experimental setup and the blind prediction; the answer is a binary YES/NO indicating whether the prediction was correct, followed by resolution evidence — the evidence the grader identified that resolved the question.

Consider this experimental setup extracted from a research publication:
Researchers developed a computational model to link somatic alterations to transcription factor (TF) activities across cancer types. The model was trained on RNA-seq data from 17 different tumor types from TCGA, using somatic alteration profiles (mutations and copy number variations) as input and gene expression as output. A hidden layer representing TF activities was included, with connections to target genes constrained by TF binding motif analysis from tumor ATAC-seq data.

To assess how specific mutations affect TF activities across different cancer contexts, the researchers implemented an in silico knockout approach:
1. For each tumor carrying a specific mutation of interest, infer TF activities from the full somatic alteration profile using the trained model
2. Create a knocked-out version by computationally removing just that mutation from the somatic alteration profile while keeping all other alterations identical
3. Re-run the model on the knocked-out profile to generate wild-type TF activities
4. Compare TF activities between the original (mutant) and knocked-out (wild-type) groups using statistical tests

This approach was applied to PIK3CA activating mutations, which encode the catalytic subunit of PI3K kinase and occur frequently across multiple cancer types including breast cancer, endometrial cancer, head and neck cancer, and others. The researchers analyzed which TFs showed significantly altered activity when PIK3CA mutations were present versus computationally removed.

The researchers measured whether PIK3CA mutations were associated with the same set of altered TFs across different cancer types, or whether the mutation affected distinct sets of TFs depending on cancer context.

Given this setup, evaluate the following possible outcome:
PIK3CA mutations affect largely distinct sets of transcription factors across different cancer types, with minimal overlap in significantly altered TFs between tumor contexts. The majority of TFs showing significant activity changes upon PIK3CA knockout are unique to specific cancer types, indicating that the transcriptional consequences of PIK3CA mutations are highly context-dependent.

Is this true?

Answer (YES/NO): YES